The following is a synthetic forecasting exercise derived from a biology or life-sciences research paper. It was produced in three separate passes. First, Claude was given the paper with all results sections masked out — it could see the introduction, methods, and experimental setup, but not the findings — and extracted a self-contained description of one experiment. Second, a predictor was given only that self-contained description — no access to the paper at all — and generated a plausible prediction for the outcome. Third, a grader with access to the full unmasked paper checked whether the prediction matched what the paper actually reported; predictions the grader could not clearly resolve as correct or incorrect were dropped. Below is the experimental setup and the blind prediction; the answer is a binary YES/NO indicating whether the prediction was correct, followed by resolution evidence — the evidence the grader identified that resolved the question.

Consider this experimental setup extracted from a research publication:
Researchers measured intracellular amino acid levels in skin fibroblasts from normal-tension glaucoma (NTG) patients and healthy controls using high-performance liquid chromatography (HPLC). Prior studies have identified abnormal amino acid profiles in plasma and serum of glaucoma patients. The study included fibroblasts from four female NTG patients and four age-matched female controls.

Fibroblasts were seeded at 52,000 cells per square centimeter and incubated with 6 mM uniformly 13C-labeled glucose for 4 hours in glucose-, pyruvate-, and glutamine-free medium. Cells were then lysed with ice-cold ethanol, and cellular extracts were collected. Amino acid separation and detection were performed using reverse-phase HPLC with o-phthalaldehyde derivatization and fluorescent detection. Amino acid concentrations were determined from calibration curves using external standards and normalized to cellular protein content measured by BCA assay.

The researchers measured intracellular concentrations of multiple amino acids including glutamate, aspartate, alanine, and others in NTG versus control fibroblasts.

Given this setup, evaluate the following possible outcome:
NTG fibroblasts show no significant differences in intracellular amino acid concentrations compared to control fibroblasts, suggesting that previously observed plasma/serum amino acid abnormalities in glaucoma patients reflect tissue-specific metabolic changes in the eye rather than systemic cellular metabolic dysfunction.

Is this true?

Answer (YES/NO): YES